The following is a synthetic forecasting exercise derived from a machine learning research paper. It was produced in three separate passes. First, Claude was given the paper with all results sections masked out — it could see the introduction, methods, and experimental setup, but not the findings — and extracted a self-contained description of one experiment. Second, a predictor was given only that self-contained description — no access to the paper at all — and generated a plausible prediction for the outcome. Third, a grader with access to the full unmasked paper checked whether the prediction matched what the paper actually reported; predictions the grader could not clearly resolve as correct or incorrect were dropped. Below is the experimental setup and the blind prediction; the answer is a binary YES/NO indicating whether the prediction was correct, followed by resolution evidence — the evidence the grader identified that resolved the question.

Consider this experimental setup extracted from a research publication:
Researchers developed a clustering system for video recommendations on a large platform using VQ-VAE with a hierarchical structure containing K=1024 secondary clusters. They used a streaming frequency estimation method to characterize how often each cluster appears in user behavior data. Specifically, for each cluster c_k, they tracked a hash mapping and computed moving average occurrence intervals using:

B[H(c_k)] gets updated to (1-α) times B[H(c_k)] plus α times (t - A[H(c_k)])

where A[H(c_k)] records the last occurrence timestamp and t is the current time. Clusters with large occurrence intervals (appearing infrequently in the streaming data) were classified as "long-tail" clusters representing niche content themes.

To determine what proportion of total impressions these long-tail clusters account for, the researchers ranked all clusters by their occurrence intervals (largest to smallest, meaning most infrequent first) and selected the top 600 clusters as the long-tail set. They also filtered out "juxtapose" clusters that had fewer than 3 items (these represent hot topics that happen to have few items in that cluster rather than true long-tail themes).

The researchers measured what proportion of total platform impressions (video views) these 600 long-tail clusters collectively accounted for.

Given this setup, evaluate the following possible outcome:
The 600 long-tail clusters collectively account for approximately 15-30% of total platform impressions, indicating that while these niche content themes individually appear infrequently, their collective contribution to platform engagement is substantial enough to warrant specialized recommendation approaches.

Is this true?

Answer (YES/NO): YES